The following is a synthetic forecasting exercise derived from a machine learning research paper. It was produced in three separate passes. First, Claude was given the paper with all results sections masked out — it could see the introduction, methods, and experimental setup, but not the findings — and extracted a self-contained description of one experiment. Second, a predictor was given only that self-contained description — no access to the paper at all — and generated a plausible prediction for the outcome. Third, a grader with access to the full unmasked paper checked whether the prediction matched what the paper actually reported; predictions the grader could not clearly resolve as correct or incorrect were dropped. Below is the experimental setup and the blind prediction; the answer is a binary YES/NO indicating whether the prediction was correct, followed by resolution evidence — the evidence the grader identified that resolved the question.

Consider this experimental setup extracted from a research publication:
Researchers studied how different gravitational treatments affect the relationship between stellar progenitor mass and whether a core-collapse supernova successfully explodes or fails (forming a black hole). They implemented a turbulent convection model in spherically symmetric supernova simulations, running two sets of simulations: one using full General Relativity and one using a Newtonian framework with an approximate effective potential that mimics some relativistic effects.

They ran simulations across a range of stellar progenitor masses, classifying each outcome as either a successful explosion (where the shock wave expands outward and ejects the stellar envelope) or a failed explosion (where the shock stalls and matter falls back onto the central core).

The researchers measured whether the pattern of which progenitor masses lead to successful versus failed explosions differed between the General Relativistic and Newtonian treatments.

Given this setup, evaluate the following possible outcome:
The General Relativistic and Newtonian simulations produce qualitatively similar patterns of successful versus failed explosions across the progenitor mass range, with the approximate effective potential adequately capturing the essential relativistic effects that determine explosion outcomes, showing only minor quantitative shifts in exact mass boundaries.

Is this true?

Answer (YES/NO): NO